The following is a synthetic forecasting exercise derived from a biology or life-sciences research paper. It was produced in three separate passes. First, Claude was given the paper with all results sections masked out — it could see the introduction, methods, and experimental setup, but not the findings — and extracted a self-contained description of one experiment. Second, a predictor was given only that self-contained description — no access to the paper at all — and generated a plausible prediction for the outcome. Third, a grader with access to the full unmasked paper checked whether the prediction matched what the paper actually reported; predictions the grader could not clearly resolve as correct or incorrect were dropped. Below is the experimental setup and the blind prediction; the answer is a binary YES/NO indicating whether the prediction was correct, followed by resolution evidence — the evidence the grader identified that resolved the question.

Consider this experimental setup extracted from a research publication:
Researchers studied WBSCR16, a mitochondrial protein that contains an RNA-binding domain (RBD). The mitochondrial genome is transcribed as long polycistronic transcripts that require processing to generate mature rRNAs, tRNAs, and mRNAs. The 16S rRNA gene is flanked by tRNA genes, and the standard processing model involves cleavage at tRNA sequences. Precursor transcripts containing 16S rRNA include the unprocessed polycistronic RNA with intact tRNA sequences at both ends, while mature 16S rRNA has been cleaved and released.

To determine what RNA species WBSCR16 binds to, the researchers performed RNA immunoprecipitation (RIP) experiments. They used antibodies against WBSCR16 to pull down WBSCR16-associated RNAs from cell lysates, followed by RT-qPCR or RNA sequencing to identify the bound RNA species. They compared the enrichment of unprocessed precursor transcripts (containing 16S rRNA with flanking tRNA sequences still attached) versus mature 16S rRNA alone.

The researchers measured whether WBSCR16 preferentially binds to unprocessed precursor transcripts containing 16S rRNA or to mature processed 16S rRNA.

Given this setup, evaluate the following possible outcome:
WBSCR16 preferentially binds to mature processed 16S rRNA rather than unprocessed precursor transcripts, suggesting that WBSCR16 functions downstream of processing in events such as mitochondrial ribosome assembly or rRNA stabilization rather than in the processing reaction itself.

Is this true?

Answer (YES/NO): NO